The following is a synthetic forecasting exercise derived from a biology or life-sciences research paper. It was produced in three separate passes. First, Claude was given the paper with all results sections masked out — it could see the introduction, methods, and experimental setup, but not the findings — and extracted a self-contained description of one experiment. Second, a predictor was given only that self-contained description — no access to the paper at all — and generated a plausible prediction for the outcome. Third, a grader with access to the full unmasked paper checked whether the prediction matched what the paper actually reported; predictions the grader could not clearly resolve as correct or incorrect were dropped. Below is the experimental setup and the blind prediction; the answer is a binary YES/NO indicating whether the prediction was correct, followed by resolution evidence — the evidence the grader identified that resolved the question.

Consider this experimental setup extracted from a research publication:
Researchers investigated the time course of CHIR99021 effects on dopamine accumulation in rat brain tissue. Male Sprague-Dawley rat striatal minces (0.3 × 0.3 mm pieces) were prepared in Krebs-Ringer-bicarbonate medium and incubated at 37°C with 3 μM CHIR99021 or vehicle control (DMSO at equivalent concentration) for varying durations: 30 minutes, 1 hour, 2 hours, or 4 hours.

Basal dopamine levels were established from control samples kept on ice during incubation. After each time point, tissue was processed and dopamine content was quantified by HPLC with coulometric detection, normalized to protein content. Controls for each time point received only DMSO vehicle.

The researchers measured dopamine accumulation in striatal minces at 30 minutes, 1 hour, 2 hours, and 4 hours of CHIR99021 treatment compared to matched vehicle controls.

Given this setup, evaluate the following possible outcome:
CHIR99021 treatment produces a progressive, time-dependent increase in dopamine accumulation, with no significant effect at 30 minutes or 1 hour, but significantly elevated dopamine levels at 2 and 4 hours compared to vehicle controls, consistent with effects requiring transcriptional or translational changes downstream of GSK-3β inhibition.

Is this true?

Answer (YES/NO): NO